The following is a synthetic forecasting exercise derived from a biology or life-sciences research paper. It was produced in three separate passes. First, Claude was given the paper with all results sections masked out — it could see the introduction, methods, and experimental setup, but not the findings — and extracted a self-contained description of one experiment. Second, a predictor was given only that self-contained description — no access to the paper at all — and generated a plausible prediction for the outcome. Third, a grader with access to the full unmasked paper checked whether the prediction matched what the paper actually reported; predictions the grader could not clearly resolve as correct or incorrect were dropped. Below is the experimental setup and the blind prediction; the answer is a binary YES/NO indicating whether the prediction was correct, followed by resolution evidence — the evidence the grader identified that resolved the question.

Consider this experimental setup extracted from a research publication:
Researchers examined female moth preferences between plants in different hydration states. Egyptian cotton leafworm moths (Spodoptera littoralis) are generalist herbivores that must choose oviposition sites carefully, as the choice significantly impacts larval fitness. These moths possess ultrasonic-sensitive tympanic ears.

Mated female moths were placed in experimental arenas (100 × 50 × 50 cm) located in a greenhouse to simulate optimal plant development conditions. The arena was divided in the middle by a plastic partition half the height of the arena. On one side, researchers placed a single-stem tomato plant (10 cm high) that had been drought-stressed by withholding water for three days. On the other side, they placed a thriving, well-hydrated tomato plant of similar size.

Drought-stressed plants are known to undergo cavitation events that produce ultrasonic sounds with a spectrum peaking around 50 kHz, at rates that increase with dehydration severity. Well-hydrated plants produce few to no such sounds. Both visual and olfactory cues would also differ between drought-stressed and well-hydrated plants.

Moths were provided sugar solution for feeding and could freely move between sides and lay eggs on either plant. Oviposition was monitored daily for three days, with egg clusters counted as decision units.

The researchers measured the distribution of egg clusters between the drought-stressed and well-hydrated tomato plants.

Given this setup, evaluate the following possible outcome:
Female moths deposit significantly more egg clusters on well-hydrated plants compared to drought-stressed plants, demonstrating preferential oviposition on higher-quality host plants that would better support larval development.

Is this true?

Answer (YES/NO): YES